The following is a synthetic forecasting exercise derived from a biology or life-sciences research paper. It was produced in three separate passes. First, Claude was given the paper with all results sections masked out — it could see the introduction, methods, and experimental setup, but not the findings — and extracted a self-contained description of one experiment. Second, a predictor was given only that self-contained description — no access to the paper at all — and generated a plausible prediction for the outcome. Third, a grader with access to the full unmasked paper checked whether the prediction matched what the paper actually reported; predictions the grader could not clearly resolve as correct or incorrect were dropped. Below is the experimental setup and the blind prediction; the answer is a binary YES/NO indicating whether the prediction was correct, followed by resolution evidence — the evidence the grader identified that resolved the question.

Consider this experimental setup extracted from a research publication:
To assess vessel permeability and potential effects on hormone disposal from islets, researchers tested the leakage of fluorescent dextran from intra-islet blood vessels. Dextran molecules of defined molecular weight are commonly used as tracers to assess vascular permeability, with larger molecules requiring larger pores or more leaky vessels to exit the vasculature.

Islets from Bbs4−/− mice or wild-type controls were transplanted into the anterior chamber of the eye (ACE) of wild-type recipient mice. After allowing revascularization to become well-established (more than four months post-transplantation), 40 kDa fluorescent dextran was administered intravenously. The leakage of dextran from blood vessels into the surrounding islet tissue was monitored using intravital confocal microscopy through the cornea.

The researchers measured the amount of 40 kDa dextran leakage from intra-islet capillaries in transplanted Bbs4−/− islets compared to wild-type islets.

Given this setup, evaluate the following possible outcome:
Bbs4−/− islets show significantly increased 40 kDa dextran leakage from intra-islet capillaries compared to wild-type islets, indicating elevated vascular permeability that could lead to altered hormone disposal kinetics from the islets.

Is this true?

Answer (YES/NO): NO